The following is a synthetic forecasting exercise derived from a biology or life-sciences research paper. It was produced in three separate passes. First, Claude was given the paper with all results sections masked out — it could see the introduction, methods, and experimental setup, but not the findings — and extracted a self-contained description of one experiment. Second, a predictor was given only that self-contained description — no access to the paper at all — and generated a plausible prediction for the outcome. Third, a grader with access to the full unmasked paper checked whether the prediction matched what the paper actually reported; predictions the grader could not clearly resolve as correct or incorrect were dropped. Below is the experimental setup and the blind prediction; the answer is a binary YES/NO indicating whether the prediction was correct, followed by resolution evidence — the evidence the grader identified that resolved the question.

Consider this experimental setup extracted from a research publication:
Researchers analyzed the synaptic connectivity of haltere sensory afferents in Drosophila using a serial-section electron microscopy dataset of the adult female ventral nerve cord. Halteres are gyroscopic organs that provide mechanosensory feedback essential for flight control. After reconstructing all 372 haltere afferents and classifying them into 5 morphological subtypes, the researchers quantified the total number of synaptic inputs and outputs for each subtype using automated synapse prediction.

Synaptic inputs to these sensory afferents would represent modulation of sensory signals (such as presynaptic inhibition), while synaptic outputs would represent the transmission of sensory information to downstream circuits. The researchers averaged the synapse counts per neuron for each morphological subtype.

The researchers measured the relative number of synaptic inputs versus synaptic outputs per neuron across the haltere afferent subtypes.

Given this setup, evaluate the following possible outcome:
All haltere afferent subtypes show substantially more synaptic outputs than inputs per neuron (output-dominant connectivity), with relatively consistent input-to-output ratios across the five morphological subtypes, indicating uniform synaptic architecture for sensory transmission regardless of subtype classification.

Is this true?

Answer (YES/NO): YES